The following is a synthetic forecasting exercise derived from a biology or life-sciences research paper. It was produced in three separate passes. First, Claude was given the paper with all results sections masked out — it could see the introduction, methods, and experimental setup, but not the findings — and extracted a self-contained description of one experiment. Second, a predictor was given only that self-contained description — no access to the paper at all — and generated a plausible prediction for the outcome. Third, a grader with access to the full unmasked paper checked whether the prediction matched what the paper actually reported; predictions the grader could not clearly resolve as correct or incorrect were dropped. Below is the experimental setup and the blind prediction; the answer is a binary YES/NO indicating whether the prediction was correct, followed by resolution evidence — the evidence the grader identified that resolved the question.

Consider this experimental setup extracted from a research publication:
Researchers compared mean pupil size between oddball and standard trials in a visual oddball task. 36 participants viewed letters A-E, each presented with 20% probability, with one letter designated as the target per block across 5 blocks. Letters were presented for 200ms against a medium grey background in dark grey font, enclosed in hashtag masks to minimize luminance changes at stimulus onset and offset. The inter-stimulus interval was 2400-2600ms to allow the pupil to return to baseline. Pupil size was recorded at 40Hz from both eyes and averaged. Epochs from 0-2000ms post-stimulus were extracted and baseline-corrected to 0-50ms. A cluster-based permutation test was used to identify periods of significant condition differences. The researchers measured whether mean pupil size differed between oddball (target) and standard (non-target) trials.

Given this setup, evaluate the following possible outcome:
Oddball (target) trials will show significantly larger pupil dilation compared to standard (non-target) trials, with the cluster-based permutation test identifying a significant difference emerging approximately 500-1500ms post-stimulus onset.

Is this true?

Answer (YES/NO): NO